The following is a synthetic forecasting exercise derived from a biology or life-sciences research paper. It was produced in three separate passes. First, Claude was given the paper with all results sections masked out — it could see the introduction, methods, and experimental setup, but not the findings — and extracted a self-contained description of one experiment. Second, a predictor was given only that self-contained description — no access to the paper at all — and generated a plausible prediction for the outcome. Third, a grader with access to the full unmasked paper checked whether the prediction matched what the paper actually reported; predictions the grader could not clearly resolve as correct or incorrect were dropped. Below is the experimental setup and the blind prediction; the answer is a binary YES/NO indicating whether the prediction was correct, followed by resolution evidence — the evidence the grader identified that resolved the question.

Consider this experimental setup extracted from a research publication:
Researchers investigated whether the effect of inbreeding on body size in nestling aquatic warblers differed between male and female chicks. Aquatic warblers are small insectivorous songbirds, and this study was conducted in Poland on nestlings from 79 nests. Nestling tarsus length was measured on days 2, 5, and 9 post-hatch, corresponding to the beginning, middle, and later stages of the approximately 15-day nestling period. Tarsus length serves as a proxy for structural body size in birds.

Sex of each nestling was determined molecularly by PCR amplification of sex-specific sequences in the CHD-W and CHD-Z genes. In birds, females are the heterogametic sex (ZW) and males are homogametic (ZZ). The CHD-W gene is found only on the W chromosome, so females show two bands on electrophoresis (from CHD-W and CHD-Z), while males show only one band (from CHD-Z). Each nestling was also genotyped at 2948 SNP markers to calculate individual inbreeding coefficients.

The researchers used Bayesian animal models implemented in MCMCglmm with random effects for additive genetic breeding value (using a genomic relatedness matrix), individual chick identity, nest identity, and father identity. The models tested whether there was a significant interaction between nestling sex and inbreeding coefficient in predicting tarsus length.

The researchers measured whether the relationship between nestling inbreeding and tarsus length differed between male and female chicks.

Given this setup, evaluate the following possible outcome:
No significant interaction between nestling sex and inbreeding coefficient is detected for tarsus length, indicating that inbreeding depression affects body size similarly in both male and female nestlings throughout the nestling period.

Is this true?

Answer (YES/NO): YES